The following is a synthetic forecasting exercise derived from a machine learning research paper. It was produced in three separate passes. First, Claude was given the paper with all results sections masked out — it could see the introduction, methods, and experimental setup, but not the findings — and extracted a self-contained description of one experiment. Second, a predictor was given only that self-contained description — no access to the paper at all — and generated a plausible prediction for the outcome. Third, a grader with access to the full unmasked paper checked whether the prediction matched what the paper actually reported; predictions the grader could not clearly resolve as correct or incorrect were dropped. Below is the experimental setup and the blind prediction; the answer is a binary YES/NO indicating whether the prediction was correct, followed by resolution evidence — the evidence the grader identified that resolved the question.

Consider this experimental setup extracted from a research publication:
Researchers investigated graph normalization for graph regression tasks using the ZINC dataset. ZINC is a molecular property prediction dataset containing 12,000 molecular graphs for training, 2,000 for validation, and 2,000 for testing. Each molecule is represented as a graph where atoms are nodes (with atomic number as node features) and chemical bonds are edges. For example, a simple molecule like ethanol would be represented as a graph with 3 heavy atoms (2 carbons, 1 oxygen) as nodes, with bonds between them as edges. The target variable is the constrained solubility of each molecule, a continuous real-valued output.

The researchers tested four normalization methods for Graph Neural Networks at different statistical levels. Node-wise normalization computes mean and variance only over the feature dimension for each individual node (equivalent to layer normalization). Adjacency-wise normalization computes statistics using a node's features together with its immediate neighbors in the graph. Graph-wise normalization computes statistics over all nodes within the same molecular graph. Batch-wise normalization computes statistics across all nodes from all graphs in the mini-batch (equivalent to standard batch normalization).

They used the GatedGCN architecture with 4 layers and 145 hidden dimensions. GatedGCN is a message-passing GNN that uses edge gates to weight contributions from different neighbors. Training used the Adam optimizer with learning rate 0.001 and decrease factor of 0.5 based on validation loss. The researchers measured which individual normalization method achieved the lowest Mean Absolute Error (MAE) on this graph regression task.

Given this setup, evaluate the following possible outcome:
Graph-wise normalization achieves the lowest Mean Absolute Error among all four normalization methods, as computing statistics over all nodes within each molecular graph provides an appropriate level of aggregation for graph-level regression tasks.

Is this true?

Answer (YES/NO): NO